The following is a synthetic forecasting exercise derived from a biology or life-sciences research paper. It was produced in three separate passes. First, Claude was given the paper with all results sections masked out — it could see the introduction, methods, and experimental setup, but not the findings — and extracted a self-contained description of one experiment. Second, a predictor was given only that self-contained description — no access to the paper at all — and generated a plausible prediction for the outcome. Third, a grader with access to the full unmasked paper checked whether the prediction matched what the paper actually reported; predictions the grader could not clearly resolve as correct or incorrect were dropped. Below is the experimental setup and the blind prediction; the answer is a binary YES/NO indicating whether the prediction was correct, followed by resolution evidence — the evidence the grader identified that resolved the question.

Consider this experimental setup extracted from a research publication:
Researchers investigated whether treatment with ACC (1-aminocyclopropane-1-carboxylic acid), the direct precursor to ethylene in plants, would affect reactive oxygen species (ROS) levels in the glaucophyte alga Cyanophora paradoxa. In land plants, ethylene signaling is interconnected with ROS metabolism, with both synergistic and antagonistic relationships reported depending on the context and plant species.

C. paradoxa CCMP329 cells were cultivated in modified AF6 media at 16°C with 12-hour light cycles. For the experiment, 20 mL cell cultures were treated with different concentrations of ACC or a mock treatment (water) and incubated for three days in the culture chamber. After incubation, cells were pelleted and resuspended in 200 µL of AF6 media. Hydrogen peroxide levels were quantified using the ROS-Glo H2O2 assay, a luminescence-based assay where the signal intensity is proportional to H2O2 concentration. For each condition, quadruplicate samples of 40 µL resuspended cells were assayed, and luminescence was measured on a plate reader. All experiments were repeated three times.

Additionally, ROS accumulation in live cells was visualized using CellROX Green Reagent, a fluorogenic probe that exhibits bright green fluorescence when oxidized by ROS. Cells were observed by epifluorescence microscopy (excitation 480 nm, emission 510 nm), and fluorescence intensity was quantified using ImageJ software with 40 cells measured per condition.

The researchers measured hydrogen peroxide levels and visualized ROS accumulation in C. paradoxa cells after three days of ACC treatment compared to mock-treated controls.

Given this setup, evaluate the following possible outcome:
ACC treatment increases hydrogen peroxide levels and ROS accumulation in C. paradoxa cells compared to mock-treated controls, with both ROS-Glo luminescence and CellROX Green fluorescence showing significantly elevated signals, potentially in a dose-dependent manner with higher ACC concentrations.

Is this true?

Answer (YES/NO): YES